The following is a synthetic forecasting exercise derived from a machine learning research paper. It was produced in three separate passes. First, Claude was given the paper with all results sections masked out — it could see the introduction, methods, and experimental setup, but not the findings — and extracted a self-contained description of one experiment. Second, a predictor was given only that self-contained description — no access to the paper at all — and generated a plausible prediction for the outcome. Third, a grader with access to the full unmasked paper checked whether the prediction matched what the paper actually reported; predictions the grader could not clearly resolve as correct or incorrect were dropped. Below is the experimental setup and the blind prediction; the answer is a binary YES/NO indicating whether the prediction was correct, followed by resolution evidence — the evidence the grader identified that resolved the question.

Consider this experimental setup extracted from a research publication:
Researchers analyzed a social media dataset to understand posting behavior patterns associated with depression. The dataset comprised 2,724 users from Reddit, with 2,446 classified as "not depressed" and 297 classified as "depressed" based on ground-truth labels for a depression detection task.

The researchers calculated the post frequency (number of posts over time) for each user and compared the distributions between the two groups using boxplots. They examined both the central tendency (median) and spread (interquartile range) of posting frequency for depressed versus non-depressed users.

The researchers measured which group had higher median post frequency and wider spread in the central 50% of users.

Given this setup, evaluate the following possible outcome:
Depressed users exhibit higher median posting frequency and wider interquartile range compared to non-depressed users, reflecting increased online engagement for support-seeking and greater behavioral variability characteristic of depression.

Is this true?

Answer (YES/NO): NO